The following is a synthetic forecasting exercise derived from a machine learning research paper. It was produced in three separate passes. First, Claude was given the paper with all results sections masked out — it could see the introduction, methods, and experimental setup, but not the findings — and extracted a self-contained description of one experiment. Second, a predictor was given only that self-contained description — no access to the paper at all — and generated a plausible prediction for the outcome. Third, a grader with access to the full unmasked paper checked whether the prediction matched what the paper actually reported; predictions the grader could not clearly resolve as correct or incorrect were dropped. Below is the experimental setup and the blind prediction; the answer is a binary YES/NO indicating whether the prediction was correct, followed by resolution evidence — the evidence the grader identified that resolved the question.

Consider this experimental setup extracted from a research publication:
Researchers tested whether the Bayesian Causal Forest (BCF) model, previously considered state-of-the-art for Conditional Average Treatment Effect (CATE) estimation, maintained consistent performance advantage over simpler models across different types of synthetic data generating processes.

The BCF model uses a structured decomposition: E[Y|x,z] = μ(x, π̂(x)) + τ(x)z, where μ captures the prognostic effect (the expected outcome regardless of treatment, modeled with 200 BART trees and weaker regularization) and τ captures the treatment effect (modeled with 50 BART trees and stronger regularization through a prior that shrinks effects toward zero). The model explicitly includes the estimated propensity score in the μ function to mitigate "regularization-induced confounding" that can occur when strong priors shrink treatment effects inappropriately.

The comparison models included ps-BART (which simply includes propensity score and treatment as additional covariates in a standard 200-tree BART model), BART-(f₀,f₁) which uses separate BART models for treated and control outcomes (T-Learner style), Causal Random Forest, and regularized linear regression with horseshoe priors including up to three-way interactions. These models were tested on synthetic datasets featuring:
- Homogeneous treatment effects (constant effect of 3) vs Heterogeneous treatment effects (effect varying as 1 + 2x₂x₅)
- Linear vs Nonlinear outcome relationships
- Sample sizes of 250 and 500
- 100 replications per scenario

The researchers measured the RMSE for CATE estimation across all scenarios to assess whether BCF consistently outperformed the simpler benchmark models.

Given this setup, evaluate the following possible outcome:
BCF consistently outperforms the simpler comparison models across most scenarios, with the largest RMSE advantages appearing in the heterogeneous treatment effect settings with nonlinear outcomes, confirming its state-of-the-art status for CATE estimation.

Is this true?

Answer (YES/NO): NO